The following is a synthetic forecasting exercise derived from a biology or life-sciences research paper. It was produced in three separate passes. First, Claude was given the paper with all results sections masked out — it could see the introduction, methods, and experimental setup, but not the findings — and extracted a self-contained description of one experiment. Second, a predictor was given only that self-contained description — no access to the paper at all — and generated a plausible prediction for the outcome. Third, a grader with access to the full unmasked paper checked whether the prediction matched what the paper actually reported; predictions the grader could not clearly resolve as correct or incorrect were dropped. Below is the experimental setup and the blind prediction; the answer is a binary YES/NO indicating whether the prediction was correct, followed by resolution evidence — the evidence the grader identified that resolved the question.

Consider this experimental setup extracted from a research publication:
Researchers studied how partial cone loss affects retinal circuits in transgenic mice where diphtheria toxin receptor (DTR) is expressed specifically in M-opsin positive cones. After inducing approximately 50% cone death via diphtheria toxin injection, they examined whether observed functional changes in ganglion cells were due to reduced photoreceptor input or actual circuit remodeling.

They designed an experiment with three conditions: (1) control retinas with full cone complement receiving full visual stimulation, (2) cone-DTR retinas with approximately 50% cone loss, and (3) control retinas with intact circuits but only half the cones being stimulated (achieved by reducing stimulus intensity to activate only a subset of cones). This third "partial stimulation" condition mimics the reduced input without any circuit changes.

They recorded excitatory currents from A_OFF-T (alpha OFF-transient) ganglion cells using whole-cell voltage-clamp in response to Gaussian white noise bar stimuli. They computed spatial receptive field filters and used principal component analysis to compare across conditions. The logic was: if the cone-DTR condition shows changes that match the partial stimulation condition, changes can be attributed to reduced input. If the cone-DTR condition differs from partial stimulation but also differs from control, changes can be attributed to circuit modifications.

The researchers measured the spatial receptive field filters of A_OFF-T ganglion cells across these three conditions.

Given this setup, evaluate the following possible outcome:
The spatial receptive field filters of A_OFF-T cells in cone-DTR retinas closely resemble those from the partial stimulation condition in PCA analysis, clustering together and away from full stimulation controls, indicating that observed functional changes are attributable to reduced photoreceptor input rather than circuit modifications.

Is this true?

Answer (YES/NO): NO